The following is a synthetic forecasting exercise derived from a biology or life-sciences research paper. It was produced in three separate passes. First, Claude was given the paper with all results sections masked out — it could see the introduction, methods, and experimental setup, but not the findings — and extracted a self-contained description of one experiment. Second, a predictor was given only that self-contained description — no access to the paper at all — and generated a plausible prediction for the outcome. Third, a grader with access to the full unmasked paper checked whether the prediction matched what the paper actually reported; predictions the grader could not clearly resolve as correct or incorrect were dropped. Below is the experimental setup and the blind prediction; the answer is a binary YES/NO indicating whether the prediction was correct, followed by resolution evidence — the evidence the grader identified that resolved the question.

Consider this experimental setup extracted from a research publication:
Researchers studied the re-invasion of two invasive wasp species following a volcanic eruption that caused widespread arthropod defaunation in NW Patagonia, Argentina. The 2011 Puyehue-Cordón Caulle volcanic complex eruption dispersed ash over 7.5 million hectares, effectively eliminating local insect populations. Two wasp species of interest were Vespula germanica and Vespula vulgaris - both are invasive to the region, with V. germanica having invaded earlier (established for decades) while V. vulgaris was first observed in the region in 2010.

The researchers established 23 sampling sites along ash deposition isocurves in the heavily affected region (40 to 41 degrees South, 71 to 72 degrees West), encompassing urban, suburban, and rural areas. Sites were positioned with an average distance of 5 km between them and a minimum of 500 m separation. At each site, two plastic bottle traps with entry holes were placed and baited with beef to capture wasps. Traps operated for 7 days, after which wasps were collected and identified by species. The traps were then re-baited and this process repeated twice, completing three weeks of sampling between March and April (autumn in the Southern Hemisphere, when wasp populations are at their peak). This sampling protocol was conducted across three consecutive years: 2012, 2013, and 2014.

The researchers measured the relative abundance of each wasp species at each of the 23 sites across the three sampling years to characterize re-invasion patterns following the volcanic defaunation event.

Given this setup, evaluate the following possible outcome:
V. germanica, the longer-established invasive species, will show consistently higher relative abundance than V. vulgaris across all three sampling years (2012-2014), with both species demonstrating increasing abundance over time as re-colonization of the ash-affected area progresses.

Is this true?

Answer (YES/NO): NO